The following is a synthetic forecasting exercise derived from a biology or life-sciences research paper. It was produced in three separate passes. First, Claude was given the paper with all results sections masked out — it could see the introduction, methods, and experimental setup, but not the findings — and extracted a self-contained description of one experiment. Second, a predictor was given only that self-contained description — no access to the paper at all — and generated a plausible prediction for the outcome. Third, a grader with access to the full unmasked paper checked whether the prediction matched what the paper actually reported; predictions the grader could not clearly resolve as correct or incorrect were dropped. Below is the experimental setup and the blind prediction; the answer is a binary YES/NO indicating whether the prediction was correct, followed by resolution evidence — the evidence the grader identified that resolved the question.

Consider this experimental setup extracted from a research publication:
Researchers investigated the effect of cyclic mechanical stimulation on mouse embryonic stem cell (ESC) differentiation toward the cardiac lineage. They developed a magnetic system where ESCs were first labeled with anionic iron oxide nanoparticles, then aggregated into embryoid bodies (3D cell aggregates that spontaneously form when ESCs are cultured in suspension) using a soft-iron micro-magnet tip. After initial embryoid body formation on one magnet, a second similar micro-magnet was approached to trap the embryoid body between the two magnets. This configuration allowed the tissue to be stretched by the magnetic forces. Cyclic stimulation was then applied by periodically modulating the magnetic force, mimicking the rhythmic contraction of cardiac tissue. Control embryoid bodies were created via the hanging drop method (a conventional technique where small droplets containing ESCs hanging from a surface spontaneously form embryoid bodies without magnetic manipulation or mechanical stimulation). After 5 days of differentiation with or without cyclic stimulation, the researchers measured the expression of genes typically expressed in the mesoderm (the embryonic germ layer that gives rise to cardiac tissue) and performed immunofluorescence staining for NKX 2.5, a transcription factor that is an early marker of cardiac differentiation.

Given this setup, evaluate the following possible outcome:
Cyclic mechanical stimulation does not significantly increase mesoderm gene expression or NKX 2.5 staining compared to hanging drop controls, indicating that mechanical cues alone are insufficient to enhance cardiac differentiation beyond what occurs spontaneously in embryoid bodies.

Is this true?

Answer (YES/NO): NO